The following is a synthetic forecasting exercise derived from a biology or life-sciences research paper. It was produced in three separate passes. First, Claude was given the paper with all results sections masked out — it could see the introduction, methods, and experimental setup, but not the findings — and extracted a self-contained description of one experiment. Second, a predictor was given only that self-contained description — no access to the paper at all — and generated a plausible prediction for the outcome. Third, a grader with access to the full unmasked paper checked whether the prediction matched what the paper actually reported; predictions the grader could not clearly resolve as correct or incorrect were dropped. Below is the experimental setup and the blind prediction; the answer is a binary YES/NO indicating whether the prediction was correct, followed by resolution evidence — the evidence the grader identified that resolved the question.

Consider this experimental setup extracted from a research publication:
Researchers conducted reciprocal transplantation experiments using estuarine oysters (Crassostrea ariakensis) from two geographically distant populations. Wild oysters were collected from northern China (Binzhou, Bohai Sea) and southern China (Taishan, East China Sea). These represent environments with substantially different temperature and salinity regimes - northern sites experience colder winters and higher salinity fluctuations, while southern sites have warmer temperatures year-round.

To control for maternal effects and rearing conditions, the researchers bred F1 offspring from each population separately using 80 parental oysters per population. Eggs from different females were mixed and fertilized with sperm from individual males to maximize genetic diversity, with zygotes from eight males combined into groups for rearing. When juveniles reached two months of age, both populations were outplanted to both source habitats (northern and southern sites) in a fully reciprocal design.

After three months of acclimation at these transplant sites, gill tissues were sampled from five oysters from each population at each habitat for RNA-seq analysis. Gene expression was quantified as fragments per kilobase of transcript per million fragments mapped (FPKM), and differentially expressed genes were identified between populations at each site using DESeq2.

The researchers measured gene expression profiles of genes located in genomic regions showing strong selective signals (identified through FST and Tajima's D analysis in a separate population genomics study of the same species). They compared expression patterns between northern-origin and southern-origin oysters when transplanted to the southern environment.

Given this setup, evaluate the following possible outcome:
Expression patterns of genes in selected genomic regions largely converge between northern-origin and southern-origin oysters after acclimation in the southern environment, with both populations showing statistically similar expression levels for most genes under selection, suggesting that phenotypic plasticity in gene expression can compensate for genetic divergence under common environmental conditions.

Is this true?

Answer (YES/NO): NO